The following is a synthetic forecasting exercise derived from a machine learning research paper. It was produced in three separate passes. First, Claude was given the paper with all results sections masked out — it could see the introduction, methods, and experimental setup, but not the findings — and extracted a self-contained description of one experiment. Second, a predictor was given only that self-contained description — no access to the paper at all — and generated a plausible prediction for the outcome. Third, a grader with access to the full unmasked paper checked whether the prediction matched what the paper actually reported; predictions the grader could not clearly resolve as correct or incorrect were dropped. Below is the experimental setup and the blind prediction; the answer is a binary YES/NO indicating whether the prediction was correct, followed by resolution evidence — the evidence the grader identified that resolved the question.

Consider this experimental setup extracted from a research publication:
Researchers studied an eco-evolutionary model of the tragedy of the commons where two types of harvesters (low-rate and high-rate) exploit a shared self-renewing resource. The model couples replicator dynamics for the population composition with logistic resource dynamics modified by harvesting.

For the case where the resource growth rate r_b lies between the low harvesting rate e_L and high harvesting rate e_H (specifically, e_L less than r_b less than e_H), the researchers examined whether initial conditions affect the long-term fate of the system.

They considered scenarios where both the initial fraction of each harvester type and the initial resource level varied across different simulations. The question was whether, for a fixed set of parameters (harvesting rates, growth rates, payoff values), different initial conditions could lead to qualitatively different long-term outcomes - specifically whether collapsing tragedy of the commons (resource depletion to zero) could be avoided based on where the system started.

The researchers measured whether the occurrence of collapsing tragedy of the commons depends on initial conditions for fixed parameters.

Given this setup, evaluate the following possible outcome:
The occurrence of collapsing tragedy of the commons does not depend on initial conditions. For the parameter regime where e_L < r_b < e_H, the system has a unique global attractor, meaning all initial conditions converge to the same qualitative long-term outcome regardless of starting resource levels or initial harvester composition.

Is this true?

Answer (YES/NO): NO